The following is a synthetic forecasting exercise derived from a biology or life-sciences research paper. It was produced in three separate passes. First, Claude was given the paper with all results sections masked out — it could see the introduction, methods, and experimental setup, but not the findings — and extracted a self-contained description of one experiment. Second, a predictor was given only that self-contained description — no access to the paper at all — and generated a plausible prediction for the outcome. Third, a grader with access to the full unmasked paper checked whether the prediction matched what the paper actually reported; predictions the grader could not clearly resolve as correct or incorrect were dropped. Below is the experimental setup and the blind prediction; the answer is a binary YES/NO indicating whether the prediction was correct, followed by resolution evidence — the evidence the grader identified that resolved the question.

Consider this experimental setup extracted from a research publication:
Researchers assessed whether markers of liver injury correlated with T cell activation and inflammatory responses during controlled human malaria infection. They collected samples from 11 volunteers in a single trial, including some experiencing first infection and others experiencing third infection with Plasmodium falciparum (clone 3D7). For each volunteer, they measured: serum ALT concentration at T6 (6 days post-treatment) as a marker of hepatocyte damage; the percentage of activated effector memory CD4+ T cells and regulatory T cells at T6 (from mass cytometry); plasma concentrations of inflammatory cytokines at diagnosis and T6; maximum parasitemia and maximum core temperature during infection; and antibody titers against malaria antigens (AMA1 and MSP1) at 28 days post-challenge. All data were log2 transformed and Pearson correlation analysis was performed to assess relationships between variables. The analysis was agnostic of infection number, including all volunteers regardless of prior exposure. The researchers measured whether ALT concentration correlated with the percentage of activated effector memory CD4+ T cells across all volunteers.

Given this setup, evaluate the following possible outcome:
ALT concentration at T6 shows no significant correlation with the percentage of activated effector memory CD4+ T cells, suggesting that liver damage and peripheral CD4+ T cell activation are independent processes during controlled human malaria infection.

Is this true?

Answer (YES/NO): NO